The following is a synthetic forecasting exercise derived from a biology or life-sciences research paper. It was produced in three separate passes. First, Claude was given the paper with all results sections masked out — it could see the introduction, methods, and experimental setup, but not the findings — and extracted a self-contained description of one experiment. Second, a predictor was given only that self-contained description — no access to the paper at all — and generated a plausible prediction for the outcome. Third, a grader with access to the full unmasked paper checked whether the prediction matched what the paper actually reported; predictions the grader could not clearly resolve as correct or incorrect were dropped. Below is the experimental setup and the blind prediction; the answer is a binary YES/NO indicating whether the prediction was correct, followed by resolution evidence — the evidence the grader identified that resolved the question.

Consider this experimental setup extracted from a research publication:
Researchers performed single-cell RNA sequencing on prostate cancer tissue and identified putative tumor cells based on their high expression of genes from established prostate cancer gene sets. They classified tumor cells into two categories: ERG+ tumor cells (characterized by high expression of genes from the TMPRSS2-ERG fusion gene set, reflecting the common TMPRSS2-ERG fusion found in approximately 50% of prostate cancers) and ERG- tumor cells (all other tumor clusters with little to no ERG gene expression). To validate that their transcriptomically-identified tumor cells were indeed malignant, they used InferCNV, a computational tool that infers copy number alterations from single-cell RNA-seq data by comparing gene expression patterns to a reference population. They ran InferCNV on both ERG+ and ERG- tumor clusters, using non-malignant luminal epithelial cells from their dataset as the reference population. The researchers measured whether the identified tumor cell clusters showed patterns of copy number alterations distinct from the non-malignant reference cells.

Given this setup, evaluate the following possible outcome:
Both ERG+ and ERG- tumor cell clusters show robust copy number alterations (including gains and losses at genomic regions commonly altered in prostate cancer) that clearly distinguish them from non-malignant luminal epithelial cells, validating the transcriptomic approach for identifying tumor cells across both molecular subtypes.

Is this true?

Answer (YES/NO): YES